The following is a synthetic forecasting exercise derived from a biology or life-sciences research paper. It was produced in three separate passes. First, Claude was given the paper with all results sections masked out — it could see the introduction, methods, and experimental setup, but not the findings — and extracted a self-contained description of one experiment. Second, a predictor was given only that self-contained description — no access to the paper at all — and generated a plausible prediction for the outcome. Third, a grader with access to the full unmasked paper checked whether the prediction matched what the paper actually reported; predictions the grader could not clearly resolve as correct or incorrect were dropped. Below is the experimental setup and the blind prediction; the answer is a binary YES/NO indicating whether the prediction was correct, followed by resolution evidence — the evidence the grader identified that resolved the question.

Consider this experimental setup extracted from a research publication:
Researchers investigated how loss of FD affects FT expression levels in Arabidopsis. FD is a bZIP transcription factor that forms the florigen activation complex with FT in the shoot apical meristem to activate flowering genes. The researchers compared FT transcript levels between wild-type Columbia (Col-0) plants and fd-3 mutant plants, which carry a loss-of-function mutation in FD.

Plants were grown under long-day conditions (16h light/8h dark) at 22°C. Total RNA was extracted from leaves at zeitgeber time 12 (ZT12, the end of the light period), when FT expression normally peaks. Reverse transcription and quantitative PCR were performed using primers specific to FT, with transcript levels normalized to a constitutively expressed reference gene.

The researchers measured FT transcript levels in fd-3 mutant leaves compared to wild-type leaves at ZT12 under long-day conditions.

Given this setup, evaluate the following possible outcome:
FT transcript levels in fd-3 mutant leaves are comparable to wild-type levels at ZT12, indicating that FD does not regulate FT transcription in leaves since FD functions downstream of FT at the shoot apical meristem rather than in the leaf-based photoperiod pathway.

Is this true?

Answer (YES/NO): NO